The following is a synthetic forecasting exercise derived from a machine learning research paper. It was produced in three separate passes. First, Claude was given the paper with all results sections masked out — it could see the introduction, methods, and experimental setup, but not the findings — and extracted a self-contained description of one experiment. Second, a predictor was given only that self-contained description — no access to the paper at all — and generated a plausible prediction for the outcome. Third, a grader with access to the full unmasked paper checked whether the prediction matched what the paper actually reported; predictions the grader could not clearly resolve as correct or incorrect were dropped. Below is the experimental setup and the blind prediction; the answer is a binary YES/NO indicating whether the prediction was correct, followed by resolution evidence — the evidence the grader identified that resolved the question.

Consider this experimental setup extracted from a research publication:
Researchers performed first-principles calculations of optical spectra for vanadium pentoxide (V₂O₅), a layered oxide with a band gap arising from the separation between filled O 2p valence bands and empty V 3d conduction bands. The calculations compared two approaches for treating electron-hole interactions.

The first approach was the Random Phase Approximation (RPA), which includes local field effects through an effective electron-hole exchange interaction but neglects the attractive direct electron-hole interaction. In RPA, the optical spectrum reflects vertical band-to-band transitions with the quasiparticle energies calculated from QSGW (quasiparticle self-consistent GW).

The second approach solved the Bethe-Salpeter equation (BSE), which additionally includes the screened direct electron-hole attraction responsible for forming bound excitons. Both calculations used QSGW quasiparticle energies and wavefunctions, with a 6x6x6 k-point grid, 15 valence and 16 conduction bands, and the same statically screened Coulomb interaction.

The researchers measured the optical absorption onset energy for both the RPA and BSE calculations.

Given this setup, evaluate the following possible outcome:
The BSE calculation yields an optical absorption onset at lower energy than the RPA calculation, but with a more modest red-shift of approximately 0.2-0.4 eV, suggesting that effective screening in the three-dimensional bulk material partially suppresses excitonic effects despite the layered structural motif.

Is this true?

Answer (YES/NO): NO